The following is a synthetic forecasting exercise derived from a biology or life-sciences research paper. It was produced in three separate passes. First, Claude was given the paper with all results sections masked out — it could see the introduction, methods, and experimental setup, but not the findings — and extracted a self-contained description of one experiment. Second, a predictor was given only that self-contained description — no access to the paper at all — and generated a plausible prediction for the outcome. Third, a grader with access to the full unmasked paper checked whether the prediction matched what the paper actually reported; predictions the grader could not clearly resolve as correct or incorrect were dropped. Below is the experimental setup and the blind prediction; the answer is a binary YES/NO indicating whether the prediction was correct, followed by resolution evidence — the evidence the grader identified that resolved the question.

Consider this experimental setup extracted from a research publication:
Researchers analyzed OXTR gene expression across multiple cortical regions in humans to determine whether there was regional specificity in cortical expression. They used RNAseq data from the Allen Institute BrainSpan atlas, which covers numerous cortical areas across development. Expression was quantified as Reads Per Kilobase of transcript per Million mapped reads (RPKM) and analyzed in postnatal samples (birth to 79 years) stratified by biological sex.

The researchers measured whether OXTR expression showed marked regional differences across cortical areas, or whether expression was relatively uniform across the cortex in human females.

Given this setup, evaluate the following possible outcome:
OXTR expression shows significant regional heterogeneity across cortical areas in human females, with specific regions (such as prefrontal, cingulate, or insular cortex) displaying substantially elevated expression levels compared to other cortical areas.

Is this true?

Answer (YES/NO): NO